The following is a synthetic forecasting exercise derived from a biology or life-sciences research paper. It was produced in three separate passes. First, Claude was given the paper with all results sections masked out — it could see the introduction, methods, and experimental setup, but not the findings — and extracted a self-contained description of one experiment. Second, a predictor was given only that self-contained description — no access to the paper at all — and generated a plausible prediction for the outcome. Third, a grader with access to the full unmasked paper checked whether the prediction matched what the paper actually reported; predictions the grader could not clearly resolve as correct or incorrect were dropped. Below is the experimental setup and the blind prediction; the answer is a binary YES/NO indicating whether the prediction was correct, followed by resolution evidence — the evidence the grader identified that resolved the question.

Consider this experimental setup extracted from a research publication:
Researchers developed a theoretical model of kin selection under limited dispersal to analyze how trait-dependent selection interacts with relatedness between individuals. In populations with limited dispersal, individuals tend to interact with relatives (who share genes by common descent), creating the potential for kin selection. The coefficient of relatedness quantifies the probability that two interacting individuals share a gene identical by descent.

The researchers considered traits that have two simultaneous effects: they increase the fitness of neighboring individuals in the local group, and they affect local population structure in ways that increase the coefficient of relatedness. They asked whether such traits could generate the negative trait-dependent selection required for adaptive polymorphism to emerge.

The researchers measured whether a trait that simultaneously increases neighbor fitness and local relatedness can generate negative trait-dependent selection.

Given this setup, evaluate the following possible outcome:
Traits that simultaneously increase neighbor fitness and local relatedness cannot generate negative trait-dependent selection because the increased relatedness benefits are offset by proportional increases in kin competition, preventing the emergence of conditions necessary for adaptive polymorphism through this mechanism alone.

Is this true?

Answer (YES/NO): NO